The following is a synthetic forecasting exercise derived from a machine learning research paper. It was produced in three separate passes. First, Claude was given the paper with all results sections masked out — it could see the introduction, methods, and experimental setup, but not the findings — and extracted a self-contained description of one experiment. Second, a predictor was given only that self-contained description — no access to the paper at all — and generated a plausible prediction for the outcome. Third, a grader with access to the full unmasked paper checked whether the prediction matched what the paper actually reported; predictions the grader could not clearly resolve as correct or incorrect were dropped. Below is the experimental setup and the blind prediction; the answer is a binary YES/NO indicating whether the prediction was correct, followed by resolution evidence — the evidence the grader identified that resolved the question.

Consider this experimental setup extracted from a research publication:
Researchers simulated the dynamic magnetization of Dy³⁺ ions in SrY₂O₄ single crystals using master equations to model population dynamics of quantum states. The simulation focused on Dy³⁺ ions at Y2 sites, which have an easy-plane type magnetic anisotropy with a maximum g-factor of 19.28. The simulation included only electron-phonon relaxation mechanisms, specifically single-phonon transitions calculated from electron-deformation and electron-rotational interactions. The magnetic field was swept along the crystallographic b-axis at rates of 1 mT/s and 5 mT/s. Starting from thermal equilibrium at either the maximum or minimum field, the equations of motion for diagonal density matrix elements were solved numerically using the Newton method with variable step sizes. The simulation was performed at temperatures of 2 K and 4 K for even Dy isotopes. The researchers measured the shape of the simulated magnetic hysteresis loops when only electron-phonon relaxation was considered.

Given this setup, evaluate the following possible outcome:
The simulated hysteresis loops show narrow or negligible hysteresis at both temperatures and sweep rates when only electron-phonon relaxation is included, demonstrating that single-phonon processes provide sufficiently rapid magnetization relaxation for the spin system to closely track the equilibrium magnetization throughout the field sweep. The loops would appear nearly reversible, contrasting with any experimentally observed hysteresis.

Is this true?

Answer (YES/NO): NO